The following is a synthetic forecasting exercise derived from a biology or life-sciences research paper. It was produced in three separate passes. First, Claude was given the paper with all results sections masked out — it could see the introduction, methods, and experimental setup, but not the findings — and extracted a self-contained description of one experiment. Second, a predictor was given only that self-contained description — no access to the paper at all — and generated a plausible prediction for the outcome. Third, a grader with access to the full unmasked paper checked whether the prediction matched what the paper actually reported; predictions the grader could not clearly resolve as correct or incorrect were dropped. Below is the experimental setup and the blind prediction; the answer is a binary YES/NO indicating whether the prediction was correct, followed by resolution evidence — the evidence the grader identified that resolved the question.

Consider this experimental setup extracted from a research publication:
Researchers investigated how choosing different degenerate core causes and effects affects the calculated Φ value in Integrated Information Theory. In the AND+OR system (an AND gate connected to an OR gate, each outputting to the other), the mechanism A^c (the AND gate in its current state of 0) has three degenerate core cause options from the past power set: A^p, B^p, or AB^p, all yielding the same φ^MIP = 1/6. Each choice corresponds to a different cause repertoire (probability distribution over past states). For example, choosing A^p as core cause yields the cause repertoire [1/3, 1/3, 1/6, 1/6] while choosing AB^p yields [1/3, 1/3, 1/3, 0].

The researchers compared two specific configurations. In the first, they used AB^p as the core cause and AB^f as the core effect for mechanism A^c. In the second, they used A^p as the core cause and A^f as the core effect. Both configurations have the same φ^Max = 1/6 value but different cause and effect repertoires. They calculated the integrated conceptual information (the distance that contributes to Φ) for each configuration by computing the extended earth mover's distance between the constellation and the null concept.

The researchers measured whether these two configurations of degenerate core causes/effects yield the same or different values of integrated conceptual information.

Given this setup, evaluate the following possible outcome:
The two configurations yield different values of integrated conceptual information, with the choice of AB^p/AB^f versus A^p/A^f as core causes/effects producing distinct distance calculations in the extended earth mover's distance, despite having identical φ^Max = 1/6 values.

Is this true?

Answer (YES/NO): YES